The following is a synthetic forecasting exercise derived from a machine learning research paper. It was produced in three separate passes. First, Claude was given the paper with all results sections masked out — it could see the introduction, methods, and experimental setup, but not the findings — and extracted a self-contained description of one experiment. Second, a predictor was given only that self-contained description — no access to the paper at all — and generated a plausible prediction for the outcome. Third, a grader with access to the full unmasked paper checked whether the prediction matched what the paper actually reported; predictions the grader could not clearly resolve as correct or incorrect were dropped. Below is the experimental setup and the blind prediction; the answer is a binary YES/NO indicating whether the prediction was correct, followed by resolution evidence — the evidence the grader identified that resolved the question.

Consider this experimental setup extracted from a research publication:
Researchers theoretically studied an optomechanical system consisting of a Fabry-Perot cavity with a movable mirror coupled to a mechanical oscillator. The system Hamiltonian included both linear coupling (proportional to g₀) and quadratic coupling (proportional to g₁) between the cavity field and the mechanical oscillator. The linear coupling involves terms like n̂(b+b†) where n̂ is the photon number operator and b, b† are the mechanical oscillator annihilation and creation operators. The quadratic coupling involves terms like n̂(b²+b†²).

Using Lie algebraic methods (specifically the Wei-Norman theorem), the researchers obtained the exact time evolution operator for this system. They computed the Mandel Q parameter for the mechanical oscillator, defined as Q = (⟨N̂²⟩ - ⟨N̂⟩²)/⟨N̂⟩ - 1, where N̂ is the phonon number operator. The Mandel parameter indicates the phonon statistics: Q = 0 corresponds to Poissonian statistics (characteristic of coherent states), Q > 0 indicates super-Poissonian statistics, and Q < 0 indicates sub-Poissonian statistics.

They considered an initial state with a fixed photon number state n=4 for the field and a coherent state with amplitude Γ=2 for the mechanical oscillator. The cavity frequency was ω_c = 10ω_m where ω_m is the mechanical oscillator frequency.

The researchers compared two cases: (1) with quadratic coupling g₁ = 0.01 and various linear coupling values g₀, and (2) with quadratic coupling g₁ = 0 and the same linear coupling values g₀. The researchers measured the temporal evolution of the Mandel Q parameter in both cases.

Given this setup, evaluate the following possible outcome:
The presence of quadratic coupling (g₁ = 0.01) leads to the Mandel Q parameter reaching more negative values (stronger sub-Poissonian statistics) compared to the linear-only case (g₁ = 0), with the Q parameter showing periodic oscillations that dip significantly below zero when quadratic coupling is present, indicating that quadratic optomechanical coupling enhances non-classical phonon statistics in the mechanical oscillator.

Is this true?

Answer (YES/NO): NO